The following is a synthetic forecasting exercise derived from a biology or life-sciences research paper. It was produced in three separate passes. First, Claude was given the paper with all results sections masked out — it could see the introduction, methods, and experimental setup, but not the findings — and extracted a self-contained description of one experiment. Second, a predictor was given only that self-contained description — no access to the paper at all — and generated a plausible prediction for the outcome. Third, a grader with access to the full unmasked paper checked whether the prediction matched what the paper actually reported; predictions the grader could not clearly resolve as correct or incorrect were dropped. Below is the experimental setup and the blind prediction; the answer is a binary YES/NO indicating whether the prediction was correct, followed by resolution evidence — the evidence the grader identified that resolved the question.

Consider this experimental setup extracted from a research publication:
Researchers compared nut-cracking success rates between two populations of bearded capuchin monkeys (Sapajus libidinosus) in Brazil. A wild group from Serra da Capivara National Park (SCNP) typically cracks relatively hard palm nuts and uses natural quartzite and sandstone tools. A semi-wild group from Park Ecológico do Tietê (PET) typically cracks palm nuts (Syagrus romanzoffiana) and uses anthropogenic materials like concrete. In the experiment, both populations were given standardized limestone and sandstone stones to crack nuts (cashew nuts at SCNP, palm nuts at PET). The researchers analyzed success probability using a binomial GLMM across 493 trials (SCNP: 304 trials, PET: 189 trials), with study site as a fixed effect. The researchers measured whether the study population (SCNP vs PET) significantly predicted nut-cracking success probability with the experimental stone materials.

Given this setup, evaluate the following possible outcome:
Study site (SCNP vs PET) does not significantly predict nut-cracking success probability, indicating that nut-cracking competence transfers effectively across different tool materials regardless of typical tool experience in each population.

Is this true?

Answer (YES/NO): NO